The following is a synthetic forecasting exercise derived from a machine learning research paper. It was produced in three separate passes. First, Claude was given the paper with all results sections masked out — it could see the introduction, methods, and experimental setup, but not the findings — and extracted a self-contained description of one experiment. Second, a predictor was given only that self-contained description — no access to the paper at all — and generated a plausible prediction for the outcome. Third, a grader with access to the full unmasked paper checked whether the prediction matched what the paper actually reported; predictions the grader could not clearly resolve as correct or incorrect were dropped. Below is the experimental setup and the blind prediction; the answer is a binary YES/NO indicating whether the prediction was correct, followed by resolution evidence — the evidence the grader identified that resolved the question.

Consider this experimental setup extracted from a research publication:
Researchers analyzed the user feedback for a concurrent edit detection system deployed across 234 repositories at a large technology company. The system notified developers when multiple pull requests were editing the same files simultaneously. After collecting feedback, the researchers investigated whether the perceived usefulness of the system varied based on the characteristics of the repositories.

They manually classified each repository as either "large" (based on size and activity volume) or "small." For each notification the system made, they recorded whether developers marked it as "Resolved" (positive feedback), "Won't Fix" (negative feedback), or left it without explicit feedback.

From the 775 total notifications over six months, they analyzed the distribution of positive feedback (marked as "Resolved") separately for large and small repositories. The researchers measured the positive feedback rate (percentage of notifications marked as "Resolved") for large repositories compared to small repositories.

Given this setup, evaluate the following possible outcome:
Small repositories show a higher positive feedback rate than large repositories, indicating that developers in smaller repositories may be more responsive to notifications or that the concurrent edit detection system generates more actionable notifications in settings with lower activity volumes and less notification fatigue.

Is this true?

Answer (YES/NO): NO